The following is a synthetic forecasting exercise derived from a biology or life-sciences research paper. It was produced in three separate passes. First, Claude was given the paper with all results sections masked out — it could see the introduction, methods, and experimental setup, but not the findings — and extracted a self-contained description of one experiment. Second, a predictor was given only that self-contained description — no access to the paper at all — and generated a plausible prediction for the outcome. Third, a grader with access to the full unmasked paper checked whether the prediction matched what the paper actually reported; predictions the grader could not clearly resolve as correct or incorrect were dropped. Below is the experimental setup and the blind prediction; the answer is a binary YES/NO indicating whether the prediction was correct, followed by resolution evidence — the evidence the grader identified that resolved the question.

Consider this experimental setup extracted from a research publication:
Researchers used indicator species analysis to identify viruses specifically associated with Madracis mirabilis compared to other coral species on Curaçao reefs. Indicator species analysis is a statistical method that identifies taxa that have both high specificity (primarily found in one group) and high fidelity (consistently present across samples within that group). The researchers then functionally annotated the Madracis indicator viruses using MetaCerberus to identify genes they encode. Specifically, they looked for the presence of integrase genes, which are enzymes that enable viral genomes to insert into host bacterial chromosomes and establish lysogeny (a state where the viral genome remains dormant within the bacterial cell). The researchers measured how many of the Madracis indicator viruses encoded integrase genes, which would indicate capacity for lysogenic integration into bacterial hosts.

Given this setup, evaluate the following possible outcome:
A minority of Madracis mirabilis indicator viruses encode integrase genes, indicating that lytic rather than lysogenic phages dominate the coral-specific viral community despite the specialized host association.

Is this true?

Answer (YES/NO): YES